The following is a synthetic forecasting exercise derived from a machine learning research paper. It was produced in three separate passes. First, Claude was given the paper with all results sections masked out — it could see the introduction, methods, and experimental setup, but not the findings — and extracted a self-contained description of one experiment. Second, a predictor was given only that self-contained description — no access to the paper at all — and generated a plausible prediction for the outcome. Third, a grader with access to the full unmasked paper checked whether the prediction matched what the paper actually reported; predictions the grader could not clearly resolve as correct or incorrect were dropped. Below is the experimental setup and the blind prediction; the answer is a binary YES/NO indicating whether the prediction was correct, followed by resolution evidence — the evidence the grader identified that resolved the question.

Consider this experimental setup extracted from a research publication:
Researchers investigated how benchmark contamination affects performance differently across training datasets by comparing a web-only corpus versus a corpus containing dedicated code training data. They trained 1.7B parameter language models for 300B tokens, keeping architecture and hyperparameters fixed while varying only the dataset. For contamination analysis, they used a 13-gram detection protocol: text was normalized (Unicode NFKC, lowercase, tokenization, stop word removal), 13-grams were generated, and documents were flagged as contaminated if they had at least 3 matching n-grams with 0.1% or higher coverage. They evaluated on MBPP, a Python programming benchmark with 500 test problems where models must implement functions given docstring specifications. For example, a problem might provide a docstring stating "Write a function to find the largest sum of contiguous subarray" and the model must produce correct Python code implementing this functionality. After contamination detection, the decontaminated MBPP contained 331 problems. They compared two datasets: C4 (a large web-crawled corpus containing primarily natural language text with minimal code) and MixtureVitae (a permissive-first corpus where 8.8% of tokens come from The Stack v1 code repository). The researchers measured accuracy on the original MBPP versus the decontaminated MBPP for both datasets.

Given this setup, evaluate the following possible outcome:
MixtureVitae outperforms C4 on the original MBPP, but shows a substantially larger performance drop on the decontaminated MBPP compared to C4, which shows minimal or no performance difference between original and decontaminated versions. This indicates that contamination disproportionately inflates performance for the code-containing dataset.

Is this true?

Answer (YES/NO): NO